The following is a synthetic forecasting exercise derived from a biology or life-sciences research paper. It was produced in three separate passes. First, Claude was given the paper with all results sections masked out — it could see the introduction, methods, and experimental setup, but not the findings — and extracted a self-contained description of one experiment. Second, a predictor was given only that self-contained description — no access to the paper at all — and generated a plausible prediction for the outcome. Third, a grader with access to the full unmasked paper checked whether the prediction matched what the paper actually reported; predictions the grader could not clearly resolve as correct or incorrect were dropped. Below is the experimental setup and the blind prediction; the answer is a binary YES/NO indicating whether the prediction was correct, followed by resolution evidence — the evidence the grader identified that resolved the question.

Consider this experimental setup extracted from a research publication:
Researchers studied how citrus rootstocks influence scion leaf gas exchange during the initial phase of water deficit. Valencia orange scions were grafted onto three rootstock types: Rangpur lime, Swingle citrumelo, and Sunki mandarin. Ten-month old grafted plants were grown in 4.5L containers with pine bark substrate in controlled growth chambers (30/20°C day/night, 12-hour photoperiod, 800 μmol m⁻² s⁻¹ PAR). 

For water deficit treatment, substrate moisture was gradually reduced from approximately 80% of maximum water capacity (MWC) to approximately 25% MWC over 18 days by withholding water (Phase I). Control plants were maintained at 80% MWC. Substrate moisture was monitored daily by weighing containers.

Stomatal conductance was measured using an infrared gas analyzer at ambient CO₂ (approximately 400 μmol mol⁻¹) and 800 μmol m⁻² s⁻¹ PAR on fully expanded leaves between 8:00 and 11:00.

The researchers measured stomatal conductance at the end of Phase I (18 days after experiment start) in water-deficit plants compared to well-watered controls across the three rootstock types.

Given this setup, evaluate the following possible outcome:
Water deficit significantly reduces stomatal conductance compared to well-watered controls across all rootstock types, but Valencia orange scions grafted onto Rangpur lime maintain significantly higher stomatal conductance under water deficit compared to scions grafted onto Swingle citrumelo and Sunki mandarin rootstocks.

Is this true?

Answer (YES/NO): NO